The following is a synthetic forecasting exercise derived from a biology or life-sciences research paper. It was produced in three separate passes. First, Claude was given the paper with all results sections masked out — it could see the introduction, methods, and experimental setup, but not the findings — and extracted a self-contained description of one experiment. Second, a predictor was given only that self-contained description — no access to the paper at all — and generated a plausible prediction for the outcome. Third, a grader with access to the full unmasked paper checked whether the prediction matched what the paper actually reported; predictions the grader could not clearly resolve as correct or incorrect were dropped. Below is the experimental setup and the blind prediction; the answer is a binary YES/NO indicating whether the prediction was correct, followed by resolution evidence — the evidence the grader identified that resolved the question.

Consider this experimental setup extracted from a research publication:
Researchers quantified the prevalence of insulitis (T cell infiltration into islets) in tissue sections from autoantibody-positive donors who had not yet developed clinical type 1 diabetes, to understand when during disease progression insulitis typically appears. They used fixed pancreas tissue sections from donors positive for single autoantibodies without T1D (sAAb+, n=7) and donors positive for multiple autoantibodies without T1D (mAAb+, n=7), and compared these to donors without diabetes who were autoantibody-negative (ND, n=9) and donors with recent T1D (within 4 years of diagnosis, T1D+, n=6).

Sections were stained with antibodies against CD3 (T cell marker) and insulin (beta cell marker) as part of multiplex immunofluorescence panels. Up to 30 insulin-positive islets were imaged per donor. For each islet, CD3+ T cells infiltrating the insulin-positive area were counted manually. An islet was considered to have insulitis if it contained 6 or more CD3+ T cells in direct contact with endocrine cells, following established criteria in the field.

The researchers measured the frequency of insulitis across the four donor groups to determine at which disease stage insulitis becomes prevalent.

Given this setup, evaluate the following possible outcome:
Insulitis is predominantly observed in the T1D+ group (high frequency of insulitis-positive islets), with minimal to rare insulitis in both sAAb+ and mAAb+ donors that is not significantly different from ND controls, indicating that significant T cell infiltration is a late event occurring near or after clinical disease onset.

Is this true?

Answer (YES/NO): YES